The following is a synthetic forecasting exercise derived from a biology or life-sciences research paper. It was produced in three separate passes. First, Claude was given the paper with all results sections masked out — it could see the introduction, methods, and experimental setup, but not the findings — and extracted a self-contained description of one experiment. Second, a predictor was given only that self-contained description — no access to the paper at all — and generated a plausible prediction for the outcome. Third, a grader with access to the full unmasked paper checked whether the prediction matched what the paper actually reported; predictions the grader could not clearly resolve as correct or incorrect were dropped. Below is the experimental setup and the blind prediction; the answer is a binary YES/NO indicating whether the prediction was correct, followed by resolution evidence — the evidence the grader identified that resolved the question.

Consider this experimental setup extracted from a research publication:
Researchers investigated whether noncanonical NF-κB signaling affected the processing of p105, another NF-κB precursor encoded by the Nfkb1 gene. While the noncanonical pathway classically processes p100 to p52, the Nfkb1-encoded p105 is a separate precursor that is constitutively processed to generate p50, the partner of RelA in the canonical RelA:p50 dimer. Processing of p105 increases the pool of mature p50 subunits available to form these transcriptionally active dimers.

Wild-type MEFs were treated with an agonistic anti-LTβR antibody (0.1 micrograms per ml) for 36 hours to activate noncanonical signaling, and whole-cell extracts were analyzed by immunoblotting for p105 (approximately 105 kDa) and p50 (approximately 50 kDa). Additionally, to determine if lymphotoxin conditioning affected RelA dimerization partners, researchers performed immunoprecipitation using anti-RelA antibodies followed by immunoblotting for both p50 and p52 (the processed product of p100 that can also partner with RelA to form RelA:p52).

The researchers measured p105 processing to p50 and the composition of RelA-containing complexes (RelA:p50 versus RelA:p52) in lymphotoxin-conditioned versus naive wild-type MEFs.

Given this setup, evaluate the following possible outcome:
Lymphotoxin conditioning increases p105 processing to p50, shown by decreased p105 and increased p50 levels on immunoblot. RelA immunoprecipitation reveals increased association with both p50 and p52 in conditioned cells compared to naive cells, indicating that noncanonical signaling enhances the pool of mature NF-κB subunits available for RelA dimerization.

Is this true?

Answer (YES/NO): YES